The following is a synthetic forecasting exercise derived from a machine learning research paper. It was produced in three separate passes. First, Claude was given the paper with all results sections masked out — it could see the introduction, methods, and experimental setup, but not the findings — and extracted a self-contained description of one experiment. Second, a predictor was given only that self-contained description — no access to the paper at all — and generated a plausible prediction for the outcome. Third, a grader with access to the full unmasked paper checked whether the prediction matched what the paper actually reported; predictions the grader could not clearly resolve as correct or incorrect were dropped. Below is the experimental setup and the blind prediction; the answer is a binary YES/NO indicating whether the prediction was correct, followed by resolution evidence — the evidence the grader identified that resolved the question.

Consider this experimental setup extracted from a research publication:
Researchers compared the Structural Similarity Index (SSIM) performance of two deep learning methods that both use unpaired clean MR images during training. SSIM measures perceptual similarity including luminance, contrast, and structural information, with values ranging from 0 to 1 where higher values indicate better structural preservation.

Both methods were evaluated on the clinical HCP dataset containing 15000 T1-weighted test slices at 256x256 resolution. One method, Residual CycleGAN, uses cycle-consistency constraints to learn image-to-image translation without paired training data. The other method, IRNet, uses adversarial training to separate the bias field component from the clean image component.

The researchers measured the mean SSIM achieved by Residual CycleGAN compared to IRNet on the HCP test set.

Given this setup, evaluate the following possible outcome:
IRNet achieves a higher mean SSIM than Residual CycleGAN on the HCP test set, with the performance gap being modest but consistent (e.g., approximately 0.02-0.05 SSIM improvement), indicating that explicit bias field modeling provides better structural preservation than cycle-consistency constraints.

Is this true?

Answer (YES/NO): YES